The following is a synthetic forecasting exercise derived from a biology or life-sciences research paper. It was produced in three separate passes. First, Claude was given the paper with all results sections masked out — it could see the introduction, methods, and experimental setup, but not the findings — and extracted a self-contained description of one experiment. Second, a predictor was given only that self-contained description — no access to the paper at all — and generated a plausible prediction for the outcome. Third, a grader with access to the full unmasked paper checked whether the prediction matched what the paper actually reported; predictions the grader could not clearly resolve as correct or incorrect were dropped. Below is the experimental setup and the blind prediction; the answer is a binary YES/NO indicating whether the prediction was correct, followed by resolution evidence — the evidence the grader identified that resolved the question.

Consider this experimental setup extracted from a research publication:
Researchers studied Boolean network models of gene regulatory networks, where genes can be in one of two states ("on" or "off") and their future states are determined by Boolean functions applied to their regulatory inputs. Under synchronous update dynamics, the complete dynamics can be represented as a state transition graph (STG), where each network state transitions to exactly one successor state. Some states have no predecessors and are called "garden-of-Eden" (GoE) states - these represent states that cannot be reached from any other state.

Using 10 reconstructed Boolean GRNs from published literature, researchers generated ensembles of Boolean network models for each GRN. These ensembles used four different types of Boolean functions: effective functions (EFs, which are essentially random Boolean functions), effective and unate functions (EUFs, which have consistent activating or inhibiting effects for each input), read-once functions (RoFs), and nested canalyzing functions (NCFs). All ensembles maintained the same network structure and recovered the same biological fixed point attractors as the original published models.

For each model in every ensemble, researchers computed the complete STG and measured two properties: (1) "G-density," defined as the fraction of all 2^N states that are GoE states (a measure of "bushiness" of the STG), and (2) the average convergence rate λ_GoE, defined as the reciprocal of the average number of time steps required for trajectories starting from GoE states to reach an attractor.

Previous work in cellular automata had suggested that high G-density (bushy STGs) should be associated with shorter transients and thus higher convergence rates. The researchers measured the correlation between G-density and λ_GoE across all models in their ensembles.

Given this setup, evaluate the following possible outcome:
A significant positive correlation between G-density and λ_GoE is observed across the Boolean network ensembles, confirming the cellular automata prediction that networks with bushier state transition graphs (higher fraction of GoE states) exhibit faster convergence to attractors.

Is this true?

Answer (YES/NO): NO